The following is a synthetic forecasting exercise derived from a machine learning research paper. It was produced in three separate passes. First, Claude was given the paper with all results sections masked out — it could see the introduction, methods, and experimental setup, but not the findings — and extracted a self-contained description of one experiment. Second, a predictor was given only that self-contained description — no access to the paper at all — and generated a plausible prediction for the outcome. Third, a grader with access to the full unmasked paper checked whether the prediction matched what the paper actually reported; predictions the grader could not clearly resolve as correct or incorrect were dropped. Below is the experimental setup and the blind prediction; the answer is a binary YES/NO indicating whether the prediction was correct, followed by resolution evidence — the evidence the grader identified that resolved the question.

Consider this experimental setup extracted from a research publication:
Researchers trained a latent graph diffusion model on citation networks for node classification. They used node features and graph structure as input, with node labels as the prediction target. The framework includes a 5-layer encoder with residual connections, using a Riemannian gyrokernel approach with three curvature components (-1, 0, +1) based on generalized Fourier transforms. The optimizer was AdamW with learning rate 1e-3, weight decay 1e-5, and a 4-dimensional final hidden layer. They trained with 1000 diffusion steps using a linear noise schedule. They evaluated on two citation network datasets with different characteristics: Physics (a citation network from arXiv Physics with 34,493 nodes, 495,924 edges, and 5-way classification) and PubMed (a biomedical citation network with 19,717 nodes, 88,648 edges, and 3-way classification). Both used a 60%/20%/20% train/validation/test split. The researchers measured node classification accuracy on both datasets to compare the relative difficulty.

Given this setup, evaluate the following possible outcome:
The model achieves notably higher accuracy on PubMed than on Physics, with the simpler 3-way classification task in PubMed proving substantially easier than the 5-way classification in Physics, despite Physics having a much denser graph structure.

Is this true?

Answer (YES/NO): NO